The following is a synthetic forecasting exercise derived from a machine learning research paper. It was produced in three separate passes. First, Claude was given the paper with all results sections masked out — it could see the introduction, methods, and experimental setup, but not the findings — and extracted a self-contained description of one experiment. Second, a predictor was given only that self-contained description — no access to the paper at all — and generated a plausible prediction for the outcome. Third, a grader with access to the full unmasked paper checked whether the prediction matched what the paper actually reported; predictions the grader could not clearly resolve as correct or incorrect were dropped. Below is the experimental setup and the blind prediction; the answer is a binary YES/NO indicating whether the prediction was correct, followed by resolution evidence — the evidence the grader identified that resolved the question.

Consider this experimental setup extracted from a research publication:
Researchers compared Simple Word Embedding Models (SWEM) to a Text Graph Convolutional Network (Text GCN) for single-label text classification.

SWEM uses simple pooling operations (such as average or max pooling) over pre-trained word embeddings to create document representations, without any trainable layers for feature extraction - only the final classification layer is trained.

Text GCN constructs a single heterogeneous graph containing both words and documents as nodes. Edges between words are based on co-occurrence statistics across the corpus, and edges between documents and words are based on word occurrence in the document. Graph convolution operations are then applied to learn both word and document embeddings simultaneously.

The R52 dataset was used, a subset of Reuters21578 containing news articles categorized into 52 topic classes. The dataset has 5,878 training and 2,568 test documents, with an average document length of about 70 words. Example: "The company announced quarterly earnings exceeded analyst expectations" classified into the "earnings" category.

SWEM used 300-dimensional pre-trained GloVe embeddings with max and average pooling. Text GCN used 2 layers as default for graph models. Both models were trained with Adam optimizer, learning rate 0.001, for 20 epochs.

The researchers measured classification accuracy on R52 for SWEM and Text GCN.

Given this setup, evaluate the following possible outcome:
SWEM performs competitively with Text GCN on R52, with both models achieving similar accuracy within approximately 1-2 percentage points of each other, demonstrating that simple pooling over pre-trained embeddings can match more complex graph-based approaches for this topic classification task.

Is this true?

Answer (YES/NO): YES